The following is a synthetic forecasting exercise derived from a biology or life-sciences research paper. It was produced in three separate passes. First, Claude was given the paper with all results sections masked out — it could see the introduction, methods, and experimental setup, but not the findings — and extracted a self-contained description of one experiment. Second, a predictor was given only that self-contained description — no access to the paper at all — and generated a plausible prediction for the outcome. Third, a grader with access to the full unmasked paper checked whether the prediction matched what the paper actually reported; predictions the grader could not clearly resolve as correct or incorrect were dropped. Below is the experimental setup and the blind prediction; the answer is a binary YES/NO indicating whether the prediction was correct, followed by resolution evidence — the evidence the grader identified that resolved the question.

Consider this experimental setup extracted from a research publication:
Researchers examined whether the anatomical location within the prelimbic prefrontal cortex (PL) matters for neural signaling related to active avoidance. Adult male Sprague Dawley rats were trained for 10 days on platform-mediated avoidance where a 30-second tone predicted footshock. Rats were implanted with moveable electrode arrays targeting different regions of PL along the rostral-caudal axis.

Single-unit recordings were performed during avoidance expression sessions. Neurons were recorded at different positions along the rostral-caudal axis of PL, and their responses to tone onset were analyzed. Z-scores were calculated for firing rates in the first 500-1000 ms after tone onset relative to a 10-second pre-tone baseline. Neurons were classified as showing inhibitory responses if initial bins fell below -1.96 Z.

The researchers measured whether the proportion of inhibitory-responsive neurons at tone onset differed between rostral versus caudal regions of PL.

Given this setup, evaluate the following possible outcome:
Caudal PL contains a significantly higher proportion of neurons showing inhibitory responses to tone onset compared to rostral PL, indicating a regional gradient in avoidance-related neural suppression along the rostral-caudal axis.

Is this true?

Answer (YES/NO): NO